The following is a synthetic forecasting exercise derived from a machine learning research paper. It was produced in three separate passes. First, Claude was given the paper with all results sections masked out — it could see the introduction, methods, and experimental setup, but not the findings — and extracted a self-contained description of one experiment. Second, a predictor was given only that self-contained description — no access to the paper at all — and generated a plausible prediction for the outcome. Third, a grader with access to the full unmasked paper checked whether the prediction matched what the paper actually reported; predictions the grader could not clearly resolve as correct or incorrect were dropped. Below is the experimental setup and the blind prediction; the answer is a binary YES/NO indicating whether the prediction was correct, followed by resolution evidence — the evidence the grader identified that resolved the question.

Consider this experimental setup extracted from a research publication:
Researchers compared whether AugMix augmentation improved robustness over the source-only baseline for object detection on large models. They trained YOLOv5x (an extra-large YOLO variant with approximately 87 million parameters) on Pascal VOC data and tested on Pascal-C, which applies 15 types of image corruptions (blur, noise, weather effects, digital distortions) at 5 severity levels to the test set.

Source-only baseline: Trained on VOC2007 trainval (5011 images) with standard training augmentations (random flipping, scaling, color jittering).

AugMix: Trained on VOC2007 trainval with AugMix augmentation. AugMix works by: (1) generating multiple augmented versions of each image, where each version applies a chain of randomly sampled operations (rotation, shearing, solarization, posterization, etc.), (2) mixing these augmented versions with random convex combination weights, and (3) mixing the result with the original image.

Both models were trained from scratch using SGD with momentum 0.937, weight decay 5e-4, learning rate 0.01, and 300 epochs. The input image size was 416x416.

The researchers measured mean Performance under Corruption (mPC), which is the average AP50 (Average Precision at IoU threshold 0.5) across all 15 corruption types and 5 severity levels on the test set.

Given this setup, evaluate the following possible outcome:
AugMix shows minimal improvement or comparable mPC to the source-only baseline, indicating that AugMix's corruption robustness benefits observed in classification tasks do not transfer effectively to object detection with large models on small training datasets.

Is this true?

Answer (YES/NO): YES